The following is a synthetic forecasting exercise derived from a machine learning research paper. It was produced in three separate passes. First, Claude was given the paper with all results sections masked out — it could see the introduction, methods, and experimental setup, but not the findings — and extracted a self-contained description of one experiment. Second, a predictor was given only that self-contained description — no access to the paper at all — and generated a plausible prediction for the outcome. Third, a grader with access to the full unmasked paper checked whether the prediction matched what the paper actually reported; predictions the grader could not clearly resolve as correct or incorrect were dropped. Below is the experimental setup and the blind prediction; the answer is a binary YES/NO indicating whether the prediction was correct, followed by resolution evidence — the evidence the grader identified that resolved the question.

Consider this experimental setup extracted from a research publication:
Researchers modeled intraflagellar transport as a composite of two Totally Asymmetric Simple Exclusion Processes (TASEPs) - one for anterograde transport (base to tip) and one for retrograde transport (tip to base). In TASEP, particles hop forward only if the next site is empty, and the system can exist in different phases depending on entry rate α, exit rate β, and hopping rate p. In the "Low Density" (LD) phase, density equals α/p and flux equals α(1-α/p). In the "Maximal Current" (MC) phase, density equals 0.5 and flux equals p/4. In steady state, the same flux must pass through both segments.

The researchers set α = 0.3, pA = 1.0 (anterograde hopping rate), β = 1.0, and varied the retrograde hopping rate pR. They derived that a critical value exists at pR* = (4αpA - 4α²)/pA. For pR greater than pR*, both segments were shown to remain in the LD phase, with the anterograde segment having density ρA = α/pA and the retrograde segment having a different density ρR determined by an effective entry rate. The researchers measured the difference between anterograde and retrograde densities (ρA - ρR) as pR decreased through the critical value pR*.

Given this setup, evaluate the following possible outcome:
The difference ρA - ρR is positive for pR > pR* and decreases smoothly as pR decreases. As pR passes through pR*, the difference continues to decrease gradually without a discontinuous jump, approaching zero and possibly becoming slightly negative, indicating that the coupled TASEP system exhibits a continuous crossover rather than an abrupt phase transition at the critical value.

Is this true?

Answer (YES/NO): NO